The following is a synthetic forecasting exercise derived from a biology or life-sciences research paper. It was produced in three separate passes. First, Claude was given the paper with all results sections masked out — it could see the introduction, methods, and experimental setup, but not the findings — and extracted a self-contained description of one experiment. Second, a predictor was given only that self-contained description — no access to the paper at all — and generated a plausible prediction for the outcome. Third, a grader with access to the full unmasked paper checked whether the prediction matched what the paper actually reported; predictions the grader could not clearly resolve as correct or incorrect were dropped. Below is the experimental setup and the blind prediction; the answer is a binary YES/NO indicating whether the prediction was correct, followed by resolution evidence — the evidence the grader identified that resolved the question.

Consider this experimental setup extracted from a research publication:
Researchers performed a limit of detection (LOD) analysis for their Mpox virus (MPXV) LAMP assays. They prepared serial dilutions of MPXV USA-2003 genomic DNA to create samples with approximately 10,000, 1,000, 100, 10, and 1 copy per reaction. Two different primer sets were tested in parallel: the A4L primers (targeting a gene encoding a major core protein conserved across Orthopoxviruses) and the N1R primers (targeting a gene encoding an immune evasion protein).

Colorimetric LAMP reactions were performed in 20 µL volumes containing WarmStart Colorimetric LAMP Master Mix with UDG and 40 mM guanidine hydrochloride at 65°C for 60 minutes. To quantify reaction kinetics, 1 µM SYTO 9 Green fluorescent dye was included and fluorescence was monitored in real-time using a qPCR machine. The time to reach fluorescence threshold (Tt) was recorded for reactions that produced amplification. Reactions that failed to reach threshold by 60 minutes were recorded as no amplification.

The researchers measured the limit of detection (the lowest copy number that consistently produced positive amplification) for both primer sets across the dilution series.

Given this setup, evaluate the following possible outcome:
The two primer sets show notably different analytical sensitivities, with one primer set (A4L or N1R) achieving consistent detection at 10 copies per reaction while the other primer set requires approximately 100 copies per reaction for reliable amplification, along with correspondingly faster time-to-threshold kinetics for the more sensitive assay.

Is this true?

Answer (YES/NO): NO